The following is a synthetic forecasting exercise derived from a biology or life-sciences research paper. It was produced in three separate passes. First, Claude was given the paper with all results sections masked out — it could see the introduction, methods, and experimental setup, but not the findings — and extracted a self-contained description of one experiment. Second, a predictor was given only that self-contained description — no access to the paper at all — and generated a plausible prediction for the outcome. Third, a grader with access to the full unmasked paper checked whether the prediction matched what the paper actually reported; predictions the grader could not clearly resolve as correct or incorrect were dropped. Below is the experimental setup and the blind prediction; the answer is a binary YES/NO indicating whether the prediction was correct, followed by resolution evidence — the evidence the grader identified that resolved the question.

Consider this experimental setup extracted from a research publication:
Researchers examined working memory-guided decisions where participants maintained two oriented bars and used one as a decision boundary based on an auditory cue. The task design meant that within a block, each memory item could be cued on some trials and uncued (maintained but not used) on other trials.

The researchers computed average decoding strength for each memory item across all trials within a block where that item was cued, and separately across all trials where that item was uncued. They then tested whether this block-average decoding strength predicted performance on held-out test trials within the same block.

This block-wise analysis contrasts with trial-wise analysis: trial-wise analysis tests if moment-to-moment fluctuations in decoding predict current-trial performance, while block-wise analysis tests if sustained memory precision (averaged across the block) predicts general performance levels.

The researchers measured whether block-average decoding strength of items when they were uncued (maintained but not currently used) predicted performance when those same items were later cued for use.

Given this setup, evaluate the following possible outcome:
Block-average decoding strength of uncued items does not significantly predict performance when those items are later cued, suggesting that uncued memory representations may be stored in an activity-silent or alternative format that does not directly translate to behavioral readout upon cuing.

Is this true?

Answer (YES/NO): NO